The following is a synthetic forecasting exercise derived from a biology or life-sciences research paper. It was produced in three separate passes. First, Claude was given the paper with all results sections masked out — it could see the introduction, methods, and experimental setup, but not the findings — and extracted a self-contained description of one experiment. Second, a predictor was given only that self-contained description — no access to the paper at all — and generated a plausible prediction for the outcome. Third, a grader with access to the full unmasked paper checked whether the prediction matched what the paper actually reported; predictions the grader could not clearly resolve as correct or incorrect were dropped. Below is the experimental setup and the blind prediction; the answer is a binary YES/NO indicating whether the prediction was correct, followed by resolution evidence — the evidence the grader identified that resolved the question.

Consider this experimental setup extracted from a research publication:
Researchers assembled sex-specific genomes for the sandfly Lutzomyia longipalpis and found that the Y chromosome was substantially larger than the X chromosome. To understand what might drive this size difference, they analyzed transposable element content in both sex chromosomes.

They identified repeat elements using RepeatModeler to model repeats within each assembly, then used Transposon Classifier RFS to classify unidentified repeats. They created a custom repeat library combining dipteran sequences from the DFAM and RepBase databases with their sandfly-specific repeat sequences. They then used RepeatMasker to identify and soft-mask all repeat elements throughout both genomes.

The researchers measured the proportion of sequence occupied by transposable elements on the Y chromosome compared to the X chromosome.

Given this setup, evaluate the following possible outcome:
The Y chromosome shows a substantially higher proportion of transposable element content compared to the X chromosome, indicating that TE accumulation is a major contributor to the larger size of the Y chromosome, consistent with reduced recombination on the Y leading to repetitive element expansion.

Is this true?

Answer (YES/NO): YES